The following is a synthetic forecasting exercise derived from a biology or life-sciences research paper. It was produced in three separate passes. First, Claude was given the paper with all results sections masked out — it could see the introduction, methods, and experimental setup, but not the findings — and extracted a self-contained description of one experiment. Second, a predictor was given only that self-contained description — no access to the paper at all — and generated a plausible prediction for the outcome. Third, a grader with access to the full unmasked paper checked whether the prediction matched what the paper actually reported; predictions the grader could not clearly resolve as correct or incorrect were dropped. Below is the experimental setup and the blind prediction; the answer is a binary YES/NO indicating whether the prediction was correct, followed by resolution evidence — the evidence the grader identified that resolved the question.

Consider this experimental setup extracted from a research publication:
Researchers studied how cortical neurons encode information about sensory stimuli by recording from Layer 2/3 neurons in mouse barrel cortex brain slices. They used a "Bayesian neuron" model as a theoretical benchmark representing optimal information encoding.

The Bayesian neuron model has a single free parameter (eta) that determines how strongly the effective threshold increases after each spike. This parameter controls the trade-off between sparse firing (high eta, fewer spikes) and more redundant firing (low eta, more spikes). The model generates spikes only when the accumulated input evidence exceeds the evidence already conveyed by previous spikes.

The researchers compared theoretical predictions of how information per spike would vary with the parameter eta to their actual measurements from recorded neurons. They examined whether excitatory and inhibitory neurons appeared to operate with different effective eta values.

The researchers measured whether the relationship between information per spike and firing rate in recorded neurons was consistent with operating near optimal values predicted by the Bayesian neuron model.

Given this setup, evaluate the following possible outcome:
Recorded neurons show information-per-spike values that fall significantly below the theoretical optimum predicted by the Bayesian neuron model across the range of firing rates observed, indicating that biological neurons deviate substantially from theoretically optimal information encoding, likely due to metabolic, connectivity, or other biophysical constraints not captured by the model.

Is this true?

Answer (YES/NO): NO